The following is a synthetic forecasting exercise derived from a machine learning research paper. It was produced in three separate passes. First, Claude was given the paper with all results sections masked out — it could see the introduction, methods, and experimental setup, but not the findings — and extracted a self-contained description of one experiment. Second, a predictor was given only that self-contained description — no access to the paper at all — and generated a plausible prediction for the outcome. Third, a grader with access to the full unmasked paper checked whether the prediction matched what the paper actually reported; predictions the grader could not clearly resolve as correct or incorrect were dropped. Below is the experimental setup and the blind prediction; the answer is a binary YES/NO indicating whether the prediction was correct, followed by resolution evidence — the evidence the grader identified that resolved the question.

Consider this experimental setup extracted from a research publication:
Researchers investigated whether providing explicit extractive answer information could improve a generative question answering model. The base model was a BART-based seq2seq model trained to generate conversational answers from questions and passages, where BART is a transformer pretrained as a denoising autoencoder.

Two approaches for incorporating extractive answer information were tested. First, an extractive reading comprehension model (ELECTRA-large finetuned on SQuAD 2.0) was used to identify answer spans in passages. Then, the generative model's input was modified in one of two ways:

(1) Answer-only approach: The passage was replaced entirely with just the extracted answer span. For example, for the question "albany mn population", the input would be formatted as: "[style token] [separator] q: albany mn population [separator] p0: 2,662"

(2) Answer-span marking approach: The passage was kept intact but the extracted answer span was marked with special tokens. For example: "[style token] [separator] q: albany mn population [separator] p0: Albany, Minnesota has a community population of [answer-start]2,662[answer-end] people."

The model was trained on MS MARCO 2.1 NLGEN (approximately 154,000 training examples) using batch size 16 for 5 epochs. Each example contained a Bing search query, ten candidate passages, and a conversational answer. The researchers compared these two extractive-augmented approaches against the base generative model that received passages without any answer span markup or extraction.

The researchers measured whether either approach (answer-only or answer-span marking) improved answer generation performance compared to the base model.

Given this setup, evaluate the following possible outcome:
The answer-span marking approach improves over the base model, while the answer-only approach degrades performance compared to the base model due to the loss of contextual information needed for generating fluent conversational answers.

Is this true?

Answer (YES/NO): NO